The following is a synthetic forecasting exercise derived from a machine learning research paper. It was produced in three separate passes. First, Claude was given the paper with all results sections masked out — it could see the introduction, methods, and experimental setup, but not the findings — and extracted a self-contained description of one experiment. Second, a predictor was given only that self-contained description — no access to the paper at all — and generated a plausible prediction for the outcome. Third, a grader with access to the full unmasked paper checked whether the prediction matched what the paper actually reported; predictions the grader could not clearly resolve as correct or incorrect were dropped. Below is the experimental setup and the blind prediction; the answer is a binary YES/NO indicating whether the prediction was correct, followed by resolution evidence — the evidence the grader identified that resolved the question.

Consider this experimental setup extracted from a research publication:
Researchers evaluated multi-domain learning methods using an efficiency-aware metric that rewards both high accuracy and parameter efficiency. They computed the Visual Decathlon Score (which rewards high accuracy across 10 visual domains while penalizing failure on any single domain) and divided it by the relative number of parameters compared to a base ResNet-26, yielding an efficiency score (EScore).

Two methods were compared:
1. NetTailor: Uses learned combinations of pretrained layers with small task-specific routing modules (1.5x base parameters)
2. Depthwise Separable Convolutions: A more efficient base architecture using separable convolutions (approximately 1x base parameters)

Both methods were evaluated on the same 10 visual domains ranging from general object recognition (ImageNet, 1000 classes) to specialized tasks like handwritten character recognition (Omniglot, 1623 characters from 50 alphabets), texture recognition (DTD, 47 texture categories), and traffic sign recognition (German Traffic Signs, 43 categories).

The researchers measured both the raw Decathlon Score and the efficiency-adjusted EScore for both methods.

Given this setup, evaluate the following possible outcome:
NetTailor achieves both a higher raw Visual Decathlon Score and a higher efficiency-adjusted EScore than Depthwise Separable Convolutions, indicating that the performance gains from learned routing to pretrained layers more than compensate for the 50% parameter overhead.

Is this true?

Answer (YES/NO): NO